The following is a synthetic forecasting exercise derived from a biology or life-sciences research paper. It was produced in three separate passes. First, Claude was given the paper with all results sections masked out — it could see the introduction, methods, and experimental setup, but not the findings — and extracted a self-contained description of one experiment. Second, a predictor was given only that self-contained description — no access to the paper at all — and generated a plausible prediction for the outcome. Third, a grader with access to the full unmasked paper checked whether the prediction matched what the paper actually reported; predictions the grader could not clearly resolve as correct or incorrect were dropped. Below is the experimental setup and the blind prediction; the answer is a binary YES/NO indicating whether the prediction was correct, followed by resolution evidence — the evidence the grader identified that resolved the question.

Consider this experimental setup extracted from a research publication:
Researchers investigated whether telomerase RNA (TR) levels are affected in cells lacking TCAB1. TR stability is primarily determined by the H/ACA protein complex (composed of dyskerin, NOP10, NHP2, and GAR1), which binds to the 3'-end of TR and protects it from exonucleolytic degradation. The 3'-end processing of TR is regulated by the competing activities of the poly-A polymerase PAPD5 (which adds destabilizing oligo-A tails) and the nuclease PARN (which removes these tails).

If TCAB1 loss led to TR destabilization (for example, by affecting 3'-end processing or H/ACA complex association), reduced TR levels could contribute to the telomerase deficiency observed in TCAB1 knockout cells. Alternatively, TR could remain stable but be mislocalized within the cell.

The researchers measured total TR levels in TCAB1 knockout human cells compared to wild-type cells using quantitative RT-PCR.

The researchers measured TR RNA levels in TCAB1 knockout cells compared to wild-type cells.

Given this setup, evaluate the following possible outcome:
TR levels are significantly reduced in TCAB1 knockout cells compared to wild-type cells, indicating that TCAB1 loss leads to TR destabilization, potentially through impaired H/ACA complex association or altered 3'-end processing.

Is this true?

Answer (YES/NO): NO